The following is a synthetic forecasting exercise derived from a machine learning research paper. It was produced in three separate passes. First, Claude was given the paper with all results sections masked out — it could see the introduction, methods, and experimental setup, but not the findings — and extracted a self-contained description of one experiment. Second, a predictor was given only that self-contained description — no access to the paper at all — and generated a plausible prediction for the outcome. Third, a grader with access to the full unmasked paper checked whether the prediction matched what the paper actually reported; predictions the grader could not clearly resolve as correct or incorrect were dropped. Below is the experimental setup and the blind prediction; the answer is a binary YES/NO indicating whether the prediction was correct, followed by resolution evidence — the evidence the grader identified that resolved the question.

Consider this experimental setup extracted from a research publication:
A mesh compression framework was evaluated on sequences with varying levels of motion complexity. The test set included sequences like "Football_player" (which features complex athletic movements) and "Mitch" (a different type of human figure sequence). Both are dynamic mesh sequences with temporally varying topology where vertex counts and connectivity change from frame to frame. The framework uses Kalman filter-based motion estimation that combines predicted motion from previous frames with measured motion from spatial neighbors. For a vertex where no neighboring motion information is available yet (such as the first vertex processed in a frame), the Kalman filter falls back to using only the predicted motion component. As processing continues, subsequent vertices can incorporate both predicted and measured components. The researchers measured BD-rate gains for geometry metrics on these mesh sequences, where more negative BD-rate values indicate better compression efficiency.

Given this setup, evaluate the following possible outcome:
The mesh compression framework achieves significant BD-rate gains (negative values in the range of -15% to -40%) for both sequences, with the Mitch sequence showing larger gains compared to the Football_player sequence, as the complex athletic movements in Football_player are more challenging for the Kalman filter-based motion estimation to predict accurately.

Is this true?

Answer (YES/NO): NO